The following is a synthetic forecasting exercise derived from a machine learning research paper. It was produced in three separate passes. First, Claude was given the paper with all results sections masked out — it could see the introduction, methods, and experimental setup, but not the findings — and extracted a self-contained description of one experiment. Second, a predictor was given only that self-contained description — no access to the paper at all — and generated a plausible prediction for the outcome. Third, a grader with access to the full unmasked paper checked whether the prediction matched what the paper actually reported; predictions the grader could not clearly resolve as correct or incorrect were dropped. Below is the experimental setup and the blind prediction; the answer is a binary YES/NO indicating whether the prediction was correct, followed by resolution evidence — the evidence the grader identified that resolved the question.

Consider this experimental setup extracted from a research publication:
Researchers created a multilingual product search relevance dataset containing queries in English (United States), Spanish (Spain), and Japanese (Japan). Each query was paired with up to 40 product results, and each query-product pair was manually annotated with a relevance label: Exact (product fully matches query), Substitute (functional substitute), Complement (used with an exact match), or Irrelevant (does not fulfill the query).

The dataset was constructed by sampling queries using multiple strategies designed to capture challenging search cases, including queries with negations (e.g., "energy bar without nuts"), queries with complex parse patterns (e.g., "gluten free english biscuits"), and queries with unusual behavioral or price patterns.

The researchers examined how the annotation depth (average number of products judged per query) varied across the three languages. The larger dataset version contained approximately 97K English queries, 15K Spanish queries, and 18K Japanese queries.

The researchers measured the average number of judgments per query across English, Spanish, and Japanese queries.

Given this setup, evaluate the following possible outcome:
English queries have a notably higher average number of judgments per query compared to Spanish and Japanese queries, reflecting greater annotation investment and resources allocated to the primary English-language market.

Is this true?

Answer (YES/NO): NO